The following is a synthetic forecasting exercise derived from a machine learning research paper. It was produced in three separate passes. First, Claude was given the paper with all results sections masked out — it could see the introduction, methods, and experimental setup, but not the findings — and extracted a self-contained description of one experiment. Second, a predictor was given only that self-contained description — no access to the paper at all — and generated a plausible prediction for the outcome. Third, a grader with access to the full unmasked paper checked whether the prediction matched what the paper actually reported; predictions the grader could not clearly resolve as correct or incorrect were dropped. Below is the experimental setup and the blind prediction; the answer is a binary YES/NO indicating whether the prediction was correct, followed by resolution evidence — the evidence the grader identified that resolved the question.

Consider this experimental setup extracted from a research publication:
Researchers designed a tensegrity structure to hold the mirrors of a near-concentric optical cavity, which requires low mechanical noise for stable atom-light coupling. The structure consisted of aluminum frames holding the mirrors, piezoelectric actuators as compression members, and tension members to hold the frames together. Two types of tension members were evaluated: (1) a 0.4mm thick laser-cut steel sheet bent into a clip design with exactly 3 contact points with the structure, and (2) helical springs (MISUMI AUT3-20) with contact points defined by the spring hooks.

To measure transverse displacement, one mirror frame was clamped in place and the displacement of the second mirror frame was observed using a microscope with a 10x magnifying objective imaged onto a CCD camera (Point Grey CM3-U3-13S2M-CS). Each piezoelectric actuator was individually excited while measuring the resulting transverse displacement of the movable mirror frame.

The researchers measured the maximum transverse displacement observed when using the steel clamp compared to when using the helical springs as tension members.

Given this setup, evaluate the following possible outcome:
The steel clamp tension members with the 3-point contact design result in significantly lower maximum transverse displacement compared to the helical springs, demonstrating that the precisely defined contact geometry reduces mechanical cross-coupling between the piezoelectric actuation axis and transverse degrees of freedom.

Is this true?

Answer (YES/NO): NO